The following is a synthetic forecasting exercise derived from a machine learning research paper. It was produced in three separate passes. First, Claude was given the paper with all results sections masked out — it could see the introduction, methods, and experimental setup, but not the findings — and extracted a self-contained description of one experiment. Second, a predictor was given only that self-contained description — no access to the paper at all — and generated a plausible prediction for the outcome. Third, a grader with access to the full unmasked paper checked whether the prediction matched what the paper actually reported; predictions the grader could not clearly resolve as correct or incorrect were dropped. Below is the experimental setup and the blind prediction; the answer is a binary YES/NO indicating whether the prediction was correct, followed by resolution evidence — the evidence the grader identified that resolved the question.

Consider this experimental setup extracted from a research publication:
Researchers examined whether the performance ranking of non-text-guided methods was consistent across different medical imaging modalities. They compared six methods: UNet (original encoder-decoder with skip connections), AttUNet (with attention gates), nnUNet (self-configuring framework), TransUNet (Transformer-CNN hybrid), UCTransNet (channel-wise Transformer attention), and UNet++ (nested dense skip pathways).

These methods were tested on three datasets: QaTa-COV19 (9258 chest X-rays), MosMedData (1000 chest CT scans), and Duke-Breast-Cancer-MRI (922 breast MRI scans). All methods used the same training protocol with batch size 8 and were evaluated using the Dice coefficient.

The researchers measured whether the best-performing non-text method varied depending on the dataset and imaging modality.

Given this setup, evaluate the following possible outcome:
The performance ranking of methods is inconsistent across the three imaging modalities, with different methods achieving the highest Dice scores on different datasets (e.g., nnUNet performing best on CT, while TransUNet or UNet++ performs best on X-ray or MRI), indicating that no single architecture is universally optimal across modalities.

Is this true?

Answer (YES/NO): NO